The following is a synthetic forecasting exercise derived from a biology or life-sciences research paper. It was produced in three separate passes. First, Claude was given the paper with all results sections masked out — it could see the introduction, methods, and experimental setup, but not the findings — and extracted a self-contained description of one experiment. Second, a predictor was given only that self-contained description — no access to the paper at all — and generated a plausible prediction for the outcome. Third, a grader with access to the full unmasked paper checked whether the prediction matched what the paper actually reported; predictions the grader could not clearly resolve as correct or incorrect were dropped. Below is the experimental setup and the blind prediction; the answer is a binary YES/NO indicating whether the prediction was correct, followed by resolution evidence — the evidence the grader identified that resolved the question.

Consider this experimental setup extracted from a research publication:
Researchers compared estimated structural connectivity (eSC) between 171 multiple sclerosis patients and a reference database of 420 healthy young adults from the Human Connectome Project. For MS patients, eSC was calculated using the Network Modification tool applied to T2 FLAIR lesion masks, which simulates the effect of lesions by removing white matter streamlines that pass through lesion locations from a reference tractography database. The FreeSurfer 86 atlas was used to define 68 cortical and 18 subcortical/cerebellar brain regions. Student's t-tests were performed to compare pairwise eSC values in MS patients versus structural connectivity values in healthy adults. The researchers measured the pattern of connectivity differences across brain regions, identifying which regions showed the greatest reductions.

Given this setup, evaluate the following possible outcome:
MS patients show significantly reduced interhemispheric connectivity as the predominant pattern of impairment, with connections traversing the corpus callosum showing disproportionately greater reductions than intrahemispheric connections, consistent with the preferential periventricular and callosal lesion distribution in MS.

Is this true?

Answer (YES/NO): NO